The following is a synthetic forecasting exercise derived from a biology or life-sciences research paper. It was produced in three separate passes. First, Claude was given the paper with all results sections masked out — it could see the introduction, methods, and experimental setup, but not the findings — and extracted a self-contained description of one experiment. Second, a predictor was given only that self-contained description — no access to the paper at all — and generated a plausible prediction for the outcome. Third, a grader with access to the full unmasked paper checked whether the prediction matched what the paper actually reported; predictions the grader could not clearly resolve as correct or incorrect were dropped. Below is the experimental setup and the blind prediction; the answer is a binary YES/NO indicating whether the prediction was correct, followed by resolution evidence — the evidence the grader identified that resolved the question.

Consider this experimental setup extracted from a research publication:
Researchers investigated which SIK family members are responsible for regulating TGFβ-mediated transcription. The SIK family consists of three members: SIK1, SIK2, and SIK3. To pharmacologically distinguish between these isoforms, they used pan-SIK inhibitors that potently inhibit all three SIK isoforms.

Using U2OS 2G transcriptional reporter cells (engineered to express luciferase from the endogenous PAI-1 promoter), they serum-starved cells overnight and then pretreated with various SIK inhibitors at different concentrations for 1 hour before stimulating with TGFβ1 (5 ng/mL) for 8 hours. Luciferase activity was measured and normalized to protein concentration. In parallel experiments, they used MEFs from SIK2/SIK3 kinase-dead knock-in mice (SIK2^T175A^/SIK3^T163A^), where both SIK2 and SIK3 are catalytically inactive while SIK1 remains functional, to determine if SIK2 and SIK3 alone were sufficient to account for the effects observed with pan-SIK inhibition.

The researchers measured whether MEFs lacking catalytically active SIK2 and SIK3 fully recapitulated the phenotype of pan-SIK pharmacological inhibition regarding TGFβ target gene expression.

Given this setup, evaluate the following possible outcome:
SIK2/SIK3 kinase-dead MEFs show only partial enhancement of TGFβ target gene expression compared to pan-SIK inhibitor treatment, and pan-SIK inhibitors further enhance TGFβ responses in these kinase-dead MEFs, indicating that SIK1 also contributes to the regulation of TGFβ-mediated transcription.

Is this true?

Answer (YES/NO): NO